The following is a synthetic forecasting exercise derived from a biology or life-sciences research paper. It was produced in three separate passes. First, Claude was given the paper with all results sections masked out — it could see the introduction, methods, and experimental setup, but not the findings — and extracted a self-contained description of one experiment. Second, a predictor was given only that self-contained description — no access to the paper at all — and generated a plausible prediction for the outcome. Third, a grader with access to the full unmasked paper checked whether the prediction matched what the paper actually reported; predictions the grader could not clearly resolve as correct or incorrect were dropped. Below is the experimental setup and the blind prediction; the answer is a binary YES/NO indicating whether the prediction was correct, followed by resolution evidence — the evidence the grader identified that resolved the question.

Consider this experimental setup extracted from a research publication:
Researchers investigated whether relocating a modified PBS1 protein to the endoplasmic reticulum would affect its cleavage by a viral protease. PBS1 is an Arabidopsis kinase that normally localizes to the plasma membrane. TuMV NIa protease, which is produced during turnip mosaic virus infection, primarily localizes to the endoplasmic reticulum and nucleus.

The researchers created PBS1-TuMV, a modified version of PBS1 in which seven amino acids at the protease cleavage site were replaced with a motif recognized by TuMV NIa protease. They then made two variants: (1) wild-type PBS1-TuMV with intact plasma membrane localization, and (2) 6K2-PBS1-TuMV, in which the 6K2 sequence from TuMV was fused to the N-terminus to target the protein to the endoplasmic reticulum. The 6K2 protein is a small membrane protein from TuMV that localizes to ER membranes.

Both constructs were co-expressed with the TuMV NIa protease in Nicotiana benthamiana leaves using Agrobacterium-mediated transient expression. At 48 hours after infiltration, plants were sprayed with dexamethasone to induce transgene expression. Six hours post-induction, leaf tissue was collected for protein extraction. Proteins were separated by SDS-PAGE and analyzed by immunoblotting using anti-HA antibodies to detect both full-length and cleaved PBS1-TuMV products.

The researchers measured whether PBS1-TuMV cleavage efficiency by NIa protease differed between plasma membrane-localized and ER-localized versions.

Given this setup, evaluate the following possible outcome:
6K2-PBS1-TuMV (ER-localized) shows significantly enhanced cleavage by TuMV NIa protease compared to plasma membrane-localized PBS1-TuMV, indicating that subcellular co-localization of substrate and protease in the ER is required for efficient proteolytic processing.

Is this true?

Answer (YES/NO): NO